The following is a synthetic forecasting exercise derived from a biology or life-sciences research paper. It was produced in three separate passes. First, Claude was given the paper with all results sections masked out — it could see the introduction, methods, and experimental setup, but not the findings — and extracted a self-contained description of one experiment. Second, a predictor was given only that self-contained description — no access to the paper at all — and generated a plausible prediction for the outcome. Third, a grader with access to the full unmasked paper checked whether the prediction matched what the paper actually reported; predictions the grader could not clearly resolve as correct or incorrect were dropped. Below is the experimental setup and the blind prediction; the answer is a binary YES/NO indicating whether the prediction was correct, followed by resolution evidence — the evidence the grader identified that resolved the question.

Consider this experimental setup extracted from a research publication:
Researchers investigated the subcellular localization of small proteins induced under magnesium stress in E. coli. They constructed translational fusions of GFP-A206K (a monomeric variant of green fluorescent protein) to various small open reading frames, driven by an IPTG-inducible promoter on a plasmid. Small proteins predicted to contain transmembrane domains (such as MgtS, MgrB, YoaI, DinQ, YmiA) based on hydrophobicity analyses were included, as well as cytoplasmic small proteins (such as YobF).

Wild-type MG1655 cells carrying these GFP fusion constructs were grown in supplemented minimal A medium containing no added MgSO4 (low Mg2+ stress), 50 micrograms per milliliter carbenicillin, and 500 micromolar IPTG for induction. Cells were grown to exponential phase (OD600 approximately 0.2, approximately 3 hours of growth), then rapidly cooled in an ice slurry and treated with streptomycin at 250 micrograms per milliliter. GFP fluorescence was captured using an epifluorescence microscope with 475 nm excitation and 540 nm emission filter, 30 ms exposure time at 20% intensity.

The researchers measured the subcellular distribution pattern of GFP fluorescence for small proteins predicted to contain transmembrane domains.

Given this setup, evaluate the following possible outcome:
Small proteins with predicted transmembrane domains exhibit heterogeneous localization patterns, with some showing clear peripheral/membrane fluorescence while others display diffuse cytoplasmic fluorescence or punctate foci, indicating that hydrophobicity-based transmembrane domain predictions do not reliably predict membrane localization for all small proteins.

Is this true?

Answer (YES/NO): NO